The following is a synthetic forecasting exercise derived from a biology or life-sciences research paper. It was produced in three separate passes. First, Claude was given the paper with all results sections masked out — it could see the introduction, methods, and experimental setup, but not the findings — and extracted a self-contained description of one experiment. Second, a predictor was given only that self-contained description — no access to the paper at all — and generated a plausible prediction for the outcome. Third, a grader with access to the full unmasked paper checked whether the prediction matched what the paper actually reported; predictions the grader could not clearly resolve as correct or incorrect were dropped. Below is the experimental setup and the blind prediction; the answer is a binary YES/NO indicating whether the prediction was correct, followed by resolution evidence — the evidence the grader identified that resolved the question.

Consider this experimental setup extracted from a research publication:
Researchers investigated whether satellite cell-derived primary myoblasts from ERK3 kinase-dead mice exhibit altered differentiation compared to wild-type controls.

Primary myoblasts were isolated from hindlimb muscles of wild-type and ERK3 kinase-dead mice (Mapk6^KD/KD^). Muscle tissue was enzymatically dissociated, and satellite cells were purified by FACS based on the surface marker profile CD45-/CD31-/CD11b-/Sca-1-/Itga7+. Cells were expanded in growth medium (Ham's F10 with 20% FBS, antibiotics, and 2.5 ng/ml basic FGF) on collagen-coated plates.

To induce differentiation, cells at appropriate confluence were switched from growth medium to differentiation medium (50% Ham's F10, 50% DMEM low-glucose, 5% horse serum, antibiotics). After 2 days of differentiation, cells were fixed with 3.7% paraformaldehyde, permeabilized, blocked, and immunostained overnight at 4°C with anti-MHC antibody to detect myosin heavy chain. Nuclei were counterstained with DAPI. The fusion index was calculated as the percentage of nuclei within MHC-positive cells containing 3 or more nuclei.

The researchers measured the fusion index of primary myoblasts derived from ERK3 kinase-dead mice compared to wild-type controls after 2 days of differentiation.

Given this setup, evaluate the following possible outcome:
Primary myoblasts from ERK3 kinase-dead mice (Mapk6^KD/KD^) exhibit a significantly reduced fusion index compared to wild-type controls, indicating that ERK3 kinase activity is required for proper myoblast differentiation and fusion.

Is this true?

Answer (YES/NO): NO